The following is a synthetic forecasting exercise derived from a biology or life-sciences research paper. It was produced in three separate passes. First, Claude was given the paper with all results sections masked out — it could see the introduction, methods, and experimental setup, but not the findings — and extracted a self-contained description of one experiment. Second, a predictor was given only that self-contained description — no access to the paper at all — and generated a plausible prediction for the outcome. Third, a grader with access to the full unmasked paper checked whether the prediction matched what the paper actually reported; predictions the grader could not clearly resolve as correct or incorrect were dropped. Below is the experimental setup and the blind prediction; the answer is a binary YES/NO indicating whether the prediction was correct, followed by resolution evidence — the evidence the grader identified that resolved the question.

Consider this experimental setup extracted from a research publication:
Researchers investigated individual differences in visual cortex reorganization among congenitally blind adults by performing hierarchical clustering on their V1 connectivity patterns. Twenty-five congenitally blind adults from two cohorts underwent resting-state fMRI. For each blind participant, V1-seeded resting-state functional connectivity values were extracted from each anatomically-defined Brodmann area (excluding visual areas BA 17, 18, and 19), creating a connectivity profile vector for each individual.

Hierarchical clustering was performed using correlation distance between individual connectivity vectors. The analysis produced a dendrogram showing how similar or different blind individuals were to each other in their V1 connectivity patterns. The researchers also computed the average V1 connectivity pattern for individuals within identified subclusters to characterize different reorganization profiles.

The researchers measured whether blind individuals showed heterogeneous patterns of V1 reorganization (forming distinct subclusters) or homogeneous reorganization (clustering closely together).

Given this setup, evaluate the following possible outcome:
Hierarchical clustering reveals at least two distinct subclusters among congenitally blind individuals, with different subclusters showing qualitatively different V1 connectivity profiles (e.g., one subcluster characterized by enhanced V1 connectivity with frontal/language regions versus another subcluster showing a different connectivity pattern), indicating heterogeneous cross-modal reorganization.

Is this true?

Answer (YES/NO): YES